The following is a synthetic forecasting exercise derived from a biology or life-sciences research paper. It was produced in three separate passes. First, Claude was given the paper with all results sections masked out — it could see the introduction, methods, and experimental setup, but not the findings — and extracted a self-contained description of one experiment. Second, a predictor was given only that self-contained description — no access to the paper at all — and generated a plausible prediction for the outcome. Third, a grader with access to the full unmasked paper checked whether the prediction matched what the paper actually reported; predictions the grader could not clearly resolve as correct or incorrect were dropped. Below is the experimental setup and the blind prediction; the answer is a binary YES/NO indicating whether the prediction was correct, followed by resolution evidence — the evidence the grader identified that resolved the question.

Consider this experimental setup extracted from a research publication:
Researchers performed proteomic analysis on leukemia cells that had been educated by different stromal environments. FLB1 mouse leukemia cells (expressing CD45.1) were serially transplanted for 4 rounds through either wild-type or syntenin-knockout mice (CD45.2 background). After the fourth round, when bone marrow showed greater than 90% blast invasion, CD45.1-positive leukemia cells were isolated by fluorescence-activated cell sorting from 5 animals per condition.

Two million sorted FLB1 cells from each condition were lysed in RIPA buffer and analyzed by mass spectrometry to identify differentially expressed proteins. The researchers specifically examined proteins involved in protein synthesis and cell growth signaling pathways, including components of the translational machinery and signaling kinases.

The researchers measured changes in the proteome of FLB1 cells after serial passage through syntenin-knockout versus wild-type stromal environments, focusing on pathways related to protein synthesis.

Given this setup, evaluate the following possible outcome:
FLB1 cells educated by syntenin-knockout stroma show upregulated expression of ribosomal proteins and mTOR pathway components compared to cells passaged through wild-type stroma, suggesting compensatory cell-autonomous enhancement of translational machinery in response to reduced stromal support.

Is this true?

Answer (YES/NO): NO